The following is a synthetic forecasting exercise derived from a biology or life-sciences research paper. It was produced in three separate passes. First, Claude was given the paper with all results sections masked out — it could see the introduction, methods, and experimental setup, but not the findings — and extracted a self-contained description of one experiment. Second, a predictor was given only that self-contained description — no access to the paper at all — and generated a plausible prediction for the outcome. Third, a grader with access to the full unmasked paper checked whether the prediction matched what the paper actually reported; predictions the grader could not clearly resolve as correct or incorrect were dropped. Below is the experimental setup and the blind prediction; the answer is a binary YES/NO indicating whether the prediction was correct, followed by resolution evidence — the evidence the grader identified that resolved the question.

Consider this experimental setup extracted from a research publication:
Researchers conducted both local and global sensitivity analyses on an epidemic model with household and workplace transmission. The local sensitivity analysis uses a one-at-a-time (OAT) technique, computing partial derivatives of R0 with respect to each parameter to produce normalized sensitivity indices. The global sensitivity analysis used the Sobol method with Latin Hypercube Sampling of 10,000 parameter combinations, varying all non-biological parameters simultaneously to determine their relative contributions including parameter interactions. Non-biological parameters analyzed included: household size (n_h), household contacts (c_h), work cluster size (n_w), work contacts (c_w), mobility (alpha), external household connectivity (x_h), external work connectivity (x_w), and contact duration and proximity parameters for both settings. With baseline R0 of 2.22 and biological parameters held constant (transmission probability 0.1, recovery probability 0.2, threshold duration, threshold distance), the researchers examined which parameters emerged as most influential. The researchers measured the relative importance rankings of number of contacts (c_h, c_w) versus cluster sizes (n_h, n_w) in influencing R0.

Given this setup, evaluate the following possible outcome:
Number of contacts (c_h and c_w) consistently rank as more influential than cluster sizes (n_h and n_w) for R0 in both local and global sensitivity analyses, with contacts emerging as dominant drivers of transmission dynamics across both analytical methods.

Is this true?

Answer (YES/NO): YES